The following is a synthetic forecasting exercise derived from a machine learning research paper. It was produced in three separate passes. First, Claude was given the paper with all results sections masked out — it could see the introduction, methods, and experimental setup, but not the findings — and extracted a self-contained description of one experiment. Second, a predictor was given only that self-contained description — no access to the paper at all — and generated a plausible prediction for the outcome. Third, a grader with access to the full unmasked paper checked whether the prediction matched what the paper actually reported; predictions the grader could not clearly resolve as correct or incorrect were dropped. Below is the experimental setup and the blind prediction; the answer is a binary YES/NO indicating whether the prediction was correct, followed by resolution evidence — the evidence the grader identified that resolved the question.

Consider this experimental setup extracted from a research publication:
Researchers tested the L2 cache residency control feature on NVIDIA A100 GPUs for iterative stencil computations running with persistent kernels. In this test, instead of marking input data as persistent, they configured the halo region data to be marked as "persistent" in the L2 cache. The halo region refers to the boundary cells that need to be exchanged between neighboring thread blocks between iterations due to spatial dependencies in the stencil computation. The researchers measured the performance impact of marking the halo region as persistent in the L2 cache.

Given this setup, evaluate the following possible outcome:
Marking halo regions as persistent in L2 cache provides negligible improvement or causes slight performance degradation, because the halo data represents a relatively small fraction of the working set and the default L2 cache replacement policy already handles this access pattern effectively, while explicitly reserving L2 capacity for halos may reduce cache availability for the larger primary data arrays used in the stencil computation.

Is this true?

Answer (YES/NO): YES